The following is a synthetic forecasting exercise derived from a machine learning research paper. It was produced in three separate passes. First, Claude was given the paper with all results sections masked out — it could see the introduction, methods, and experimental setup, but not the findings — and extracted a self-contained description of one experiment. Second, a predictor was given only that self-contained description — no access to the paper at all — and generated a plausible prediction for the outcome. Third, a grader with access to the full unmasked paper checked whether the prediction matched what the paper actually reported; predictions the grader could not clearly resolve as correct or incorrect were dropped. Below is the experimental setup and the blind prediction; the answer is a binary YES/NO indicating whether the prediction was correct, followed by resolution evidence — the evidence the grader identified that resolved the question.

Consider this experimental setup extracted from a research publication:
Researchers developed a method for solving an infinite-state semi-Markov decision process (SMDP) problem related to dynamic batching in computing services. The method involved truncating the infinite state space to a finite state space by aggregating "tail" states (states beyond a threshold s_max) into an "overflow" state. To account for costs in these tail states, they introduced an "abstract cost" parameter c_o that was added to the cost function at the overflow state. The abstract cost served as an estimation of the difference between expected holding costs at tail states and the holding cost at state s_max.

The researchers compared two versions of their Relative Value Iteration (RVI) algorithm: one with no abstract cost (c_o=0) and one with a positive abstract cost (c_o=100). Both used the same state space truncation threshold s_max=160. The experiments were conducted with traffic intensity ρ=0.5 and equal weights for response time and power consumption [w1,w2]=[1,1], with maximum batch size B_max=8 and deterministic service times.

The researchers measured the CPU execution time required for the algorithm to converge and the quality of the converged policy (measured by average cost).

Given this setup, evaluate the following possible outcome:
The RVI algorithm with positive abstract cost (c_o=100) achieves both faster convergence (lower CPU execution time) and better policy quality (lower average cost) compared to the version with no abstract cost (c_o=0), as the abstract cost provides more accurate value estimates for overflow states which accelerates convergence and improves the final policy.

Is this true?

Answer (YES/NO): NO